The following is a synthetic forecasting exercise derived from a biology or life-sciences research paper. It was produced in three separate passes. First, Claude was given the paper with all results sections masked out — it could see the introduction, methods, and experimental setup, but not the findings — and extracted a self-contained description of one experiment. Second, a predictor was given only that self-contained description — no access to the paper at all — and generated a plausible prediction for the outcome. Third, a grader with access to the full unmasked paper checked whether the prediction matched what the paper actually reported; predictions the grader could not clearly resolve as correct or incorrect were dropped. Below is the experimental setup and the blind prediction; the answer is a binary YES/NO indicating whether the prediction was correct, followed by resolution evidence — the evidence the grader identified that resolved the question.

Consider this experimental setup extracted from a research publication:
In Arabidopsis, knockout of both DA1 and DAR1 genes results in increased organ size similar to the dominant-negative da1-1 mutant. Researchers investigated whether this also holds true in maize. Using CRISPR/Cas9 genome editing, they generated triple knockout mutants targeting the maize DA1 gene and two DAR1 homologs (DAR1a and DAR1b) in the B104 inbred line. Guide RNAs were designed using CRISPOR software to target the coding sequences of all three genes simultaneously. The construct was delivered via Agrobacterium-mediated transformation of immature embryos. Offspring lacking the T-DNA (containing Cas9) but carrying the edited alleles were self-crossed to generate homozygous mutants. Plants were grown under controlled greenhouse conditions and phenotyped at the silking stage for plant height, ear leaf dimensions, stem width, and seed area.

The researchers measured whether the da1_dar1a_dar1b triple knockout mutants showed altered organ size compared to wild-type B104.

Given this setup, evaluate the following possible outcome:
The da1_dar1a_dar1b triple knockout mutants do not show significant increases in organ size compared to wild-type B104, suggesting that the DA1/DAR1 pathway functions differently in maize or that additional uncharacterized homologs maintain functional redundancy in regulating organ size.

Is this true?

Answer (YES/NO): YES